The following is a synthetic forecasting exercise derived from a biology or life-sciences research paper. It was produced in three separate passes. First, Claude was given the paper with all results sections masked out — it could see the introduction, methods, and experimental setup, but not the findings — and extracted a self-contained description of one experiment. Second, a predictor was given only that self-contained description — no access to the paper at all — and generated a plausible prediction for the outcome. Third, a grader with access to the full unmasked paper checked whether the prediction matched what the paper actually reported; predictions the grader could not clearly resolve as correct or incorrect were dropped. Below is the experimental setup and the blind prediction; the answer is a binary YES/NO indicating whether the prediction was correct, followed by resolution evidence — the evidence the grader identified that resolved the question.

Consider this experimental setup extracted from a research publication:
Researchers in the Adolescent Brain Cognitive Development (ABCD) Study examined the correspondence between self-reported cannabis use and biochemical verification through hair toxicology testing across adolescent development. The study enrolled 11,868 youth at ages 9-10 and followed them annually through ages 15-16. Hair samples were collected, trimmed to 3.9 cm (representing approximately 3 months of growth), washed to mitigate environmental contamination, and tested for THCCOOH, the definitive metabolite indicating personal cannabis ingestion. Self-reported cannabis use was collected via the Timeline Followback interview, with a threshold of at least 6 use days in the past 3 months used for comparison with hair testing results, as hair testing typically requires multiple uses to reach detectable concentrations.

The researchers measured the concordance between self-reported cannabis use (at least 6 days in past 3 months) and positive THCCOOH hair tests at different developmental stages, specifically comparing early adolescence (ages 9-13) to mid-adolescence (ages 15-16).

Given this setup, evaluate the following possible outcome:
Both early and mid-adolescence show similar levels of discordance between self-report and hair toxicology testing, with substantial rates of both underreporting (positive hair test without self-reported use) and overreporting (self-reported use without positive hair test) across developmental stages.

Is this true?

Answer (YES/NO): NO